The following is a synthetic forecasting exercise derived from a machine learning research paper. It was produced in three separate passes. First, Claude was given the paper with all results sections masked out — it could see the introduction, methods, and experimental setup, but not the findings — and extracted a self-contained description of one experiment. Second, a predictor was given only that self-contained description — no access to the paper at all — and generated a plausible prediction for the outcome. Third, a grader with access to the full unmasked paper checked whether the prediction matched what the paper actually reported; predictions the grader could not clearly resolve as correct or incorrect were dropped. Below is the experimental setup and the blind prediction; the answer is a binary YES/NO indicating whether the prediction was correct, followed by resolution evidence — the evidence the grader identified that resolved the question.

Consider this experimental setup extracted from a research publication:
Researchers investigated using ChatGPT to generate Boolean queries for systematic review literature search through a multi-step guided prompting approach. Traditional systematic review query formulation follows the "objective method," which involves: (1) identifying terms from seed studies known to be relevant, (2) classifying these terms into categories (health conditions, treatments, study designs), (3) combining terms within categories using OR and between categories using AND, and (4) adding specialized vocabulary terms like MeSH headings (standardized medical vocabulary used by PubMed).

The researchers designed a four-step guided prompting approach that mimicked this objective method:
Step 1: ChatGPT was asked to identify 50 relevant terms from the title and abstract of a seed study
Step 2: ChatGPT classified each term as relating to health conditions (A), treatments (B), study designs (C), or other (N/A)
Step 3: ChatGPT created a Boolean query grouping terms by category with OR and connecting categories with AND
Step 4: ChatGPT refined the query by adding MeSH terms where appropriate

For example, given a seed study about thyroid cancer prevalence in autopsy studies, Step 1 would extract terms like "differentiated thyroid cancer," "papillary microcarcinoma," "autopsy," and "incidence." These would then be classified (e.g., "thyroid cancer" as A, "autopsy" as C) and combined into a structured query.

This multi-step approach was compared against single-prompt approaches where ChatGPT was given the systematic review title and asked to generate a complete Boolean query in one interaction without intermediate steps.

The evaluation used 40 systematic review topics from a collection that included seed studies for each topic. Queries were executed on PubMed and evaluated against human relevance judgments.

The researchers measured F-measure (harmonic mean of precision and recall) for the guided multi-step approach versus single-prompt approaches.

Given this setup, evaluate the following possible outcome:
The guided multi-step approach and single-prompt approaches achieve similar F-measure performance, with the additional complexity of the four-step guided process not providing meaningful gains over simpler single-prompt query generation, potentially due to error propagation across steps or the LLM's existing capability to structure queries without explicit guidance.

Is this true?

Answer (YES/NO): NO